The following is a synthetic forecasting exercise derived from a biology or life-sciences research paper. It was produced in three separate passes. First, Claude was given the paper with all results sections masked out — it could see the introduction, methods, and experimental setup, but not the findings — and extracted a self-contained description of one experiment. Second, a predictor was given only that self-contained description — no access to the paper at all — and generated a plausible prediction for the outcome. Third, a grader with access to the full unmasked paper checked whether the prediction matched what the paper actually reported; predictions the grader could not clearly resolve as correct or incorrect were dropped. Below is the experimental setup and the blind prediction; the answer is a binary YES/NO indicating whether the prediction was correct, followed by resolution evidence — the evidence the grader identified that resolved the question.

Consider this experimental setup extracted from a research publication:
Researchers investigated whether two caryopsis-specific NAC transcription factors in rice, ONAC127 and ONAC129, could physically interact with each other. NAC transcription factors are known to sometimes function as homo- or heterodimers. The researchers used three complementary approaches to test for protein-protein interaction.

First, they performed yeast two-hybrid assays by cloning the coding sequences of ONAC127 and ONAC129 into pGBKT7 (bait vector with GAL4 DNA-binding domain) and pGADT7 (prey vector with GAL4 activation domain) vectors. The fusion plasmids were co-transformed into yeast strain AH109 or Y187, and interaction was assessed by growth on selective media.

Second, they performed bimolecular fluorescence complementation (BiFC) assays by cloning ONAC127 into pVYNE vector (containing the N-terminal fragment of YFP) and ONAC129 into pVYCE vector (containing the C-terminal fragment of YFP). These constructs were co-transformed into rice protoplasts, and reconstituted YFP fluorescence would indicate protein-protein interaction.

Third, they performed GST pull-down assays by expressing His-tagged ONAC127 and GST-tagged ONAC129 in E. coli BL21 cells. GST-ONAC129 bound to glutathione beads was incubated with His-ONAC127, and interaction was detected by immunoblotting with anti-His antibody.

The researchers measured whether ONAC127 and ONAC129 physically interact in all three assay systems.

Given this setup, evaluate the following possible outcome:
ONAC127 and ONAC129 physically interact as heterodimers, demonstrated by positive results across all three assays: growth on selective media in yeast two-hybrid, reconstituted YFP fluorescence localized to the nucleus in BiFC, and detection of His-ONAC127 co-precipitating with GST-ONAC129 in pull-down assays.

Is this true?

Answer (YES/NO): YES